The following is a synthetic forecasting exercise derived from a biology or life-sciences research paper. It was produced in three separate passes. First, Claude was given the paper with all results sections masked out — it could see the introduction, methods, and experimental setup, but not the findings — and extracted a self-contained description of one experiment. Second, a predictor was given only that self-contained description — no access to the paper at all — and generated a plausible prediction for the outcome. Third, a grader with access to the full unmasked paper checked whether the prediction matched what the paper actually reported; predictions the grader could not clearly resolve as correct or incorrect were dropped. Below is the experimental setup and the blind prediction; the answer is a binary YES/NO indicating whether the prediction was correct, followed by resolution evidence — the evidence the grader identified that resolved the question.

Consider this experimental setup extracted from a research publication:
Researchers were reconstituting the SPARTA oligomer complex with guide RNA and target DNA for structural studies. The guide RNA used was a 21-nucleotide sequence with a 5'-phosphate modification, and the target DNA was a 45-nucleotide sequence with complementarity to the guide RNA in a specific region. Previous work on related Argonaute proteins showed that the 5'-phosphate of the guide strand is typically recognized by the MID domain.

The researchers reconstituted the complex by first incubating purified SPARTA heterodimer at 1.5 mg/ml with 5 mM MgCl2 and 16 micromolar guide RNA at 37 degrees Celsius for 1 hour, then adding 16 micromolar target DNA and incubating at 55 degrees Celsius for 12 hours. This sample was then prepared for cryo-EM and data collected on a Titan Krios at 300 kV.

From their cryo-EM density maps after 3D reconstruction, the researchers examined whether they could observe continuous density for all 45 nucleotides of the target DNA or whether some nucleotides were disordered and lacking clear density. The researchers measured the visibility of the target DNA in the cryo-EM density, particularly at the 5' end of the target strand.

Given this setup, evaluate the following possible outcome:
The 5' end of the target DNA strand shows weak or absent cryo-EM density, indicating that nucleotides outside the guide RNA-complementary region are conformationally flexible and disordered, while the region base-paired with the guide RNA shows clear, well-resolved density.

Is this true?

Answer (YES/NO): YES